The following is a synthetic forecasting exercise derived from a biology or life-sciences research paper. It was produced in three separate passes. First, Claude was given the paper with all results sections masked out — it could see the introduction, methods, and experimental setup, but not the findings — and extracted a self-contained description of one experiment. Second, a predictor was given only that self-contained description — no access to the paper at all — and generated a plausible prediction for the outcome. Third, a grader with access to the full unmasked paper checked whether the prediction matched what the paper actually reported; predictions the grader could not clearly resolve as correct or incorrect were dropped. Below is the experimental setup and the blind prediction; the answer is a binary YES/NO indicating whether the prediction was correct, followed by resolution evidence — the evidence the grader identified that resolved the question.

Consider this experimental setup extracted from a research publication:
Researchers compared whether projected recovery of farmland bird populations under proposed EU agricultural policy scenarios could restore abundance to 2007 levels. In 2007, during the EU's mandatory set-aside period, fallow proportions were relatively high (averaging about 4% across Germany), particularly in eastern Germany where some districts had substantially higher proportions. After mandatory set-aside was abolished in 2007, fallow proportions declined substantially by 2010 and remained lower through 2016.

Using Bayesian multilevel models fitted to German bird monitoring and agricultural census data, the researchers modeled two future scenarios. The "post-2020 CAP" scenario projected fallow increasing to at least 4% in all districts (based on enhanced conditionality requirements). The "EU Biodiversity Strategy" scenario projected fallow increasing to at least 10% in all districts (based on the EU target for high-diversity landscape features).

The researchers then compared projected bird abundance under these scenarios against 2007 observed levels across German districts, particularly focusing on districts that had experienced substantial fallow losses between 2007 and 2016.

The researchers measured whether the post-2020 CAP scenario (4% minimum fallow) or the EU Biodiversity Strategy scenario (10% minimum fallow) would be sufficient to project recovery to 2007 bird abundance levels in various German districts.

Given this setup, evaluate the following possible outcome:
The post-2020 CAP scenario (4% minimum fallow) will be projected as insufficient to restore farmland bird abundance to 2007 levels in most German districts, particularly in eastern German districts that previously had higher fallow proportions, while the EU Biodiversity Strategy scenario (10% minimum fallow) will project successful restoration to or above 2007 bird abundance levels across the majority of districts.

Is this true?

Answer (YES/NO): NO